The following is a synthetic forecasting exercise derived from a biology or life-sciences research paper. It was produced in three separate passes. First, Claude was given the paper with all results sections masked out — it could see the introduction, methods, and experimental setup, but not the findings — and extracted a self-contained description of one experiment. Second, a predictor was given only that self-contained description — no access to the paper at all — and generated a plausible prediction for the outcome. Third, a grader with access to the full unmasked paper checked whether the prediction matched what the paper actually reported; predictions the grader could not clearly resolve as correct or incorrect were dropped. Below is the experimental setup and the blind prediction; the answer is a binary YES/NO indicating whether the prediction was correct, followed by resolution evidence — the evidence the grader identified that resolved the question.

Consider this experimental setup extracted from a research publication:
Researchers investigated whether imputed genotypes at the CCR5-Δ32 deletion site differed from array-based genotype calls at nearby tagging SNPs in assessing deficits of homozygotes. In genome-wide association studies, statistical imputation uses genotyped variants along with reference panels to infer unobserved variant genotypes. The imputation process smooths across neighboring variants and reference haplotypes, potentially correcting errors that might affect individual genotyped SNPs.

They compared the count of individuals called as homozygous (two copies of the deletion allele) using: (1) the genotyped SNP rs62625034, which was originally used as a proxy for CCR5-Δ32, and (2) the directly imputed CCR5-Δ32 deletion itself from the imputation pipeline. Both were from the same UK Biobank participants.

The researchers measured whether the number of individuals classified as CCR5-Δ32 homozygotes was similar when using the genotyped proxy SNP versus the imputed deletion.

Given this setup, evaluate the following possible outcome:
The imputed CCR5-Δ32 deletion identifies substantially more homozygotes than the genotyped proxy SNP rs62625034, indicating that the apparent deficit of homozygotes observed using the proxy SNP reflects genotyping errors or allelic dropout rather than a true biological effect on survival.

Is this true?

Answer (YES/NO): NO